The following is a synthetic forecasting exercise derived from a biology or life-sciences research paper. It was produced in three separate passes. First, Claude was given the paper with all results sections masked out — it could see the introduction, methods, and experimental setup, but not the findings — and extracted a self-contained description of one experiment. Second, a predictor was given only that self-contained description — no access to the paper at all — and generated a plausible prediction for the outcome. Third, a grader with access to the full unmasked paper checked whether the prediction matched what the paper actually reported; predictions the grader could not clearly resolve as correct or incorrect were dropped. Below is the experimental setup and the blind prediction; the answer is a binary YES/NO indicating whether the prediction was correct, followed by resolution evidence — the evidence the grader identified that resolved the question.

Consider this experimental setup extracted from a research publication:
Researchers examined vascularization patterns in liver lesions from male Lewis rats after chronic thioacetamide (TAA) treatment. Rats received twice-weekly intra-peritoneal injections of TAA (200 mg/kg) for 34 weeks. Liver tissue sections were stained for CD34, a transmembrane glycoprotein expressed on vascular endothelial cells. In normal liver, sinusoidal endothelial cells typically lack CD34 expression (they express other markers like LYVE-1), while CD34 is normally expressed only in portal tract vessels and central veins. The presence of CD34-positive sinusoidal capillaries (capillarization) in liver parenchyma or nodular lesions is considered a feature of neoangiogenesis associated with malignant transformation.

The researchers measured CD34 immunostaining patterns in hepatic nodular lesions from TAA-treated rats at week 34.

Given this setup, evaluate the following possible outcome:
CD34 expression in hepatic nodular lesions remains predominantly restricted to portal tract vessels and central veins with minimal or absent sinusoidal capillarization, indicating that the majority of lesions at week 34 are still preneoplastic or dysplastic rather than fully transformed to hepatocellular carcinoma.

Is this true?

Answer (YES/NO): NO